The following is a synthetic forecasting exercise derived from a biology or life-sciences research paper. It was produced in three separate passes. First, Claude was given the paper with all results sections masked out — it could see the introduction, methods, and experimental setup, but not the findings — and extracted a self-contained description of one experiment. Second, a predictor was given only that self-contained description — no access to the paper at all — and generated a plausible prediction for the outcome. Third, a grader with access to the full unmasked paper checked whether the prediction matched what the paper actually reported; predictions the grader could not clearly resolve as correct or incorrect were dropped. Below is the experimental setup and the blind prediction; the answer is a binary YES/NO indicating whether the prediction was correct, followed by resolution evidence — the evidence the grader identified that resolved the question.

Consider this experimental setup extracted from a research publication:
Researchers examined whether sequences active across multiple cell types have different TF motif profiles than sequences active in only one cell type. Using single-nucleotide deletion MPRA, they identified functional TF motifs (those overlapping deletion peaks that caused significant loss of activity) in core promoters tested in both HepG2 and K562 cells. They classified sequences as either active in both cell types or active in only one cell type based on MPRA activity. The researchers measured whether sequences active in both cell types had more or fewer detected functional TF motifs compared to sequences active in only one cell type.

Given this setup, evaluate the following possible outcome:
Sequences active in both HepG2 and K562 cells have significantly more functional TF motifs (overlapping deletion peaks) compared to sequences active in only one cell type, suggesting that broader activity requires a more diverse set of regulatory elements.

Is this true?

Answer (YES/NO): NO